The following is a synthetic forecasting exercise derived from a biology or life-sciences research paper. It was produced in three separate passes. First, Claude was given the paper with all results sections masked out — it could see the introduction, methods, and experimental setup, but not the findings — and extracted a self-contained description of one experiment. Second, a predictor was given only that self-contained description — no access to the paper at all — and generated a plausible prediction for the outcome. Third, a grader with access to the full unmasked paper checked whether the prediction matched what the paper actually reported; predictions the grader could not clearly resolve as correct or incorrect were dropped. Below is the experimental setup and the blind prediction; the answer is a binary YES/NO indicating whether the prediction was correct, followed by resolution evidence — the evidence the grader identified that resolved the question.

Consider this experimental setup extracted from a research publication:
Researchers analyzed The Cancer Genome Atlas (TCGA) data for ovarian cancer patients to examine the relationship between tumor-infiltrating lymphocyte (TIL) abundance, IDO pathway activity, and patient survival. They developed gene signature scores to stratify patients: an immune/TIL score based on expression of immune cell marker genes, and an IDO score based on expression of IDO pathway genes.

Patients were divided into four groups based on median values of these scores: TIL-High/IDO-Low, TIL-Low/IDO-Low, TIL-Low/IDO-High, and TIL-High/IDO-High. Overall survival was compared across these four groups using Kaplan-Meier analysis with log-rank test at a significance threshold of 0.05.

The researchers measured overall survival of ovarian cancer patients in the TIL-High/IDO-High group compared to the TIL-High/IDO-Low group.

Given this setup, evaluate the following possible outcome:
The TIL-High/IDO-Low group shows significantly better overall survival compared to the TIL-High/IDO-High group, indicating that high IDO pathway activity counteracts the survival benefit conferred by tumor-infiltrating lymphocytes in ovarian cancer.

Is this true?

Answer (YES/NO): YES